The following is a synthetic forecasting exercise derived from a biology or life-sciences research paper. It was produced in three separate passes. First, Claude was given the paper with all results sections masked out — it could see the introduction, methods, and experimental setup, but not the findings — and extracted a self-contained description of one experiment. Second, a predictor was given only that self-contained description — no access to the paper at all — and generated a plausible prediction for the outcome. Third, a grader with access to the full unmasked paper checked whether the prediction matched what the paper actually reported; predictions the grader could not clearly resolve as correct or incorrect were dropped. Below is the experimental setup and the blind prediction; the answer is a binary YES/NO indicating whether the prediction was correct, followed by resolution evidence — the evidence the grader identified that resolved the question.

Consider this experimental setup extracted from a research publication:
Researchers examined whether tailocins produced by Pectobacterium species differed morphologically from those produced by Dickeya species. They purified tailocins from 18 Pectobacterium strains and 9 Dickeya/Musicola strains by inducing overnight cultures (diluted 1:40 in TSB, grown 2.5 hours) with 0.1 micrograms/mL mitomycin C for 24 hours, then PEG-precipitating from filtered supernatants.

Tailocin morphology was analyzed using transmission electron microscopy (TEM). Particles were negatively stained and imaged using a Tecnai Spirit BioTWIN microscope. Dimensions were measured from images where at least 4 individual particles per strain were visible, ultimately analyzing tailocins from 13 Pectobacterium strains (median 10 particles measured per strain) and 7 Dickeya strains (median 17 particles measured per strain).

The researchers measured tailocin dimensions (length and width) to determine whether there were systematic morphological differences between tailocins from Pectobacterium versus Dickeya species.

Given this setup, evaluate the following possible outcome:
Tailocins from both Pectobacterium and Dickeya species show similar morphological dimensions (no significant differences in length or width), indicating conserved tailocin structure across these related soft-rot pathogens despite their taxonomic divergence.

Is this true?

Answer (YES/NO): NO